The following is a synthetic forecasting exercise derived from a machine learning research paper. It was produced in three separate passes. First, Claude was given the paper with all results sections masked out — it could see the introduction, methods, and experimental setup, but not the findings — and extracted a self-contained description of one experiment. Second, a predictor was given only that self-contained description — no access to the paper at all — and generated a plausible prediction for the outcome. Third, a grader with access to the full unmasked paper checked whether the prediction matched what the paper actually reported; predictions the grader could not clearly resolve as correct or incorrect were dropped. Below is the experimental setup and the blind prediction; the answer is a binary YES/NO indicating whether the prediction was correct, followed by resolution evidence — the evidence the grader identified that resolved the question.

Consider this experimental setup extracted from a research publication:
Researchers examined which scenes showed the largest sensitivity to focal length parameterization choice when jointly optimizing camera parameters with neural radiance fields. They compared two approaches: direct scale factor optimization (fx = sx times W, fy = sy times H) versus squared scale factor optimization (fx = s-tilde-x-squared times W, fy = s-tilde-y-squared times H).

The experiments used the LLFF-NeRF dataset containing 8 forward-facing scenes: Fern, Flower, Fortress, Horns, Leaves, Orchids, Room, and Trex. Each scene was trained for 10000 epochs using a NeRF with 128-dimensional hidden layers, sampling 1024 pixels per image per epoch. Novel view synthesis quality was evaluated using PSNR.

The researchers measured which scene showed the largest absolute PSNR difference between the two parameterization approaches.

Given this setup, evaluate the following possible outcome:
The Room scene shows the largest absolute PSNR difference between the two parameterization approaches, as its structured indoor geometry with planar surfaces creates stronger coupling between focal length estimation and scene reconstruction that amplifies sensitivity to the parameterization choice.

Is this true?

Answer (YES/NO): YES